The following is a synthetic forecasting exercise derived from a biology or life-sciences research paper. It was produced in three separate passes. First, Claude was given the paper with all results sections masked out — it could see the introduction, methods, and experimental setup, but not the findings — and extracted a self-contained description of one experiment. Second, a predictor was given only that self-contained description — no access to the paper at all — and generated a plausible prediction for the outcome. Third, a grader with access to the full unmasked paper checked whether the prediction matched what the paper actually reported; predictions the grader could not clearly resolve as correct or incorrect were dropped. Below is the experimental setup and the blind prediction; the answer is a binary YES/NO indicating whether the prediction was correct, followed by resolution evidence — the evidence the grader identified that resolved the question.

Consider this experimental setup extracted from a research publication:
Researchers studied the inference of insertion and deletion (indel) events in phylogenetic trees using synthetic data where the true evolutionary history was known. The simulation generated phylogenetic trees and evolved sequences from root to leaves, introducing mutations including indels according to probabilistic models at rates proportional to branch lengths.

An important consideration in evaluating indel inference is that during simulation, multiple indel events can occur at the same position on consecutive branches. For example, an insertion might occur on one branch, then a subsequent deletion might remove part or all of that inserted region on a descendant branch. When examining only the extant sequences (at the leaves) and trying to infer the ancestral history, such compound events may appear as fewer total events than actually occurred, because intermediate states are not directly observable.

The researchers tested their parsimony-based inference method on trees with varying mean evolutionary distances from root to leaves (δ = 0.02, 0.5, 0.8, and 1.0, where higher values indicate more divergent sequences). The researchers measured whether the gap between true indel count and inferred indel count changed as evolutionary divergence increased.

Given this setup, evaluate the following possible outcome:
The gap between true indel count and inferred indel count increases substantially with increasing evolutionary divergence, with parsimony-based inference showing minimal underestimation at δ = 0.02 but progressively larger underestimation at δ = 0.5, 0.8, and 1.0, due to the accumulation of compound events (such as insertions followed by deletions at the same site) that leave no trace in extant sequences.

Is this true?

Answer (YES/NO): YES